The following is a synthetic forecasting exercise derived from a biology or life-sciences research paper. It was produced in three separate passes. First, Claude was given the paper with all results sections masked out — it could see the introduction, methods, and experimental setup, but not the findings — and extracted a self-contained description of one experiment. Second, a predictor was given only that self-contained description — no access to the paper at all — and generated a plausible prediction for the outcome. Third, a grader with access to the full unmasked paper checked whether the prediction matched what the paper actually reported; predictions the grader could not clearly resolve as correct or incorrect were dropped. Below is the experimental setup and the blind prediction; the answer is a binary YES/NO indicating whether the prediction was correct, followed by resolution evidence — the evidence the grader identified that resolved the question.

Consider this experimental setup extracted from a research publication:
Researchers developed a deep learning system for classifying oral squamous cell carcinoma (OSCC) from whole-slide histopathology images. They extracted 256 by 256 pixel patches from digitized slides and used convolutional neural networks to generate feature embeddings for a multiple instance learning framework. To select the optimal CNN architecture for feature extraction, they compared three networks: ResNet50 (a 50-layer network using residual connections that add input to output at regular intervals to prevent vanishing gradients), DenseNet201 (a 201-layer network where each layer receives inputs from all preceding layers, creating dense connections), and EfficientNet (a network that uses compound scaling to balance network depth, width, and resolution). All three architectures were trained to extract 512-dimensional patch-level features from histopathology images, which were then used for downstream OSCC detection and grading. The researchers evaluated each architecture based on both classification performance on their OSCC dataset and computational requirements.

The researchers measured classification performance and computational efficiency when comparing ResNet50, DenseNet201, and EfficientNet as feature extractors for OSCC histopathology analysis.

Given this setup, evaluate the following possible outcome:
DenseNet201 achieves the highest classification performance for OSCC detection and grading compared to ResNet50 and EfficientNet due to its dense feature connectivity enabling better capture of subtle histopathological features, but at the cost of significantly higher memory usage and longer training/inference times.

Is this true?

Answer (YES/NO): NO